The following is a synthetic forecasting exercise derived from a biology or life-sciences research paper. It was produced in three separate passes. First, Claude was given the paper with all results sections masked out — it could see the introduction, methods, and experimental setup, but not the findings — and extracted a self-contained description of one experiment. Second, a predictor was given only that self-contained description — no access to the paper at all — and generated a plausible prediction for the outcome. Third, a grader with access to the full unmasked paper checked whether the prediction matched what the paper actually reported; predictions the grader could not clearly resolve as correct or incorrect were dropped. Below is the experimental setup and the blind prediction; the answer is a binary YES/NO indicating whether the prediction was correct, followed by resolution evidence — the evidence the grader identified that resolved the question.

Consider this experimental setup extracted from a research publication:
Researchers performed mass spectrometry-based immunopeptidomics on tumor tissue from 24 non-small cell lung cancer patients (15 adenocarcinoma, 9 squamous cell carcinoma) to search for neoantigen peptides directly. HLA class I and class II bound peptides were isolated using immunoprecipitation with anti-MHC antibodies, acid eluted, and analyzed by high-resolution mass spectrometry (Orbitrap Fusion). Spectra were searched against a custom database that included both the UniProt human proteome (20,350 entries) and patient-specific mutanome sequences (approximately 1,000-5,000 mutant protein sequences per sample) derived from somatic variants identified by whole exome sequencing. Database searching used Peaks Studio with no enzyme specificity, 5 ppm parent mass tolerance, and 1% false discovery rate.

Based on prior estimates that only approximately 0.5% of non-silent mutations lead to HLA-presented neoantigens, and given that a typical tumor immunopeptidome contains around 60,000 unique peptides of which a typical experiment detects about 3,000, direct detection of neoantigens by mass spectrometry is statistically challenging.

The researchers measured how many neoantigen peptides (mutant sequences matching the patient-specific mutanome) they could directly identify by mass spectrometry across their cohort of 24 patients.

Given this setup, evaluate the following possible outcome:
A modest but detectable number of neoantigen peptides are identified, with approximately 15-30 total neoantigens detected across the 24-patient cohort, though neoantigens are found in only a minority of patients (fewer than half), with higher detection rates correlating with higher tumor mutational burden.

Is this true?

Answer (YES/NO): NO